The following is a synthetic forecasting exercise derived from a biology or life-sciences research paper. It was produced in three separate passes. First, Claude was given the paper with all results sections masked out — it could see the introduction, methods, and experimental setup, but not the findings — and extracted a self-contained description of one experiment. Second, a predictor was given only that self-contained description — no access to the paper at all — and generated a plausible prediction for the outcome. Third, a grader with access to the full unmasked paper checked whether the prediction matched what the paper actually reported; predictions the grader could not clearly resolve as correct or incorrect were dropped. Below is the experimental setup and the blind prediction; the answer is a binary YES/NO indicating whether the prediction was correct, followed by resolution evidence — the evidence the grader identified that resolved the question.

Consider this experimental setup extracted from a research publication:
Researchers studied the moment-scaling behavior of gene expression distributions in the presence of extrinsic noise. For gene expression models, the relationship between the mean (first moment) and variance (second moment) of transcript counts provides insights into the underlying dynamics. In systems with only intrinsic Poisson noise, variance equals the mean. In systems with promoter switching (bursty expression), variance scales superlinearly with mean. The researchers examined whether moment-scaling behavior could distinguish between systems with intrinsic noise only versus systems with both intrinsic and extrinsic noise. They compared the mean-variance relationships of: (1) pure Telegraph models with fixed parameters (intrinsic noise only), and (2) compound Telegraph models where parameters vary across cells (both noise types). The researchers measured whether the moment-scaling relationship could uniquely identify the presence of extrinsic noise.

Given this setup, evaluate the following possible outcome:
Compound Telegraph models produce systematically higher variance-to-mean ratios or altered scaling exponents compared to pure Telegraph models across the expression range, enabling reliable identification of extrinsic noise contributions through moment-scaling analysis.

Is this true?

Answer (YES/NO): NO